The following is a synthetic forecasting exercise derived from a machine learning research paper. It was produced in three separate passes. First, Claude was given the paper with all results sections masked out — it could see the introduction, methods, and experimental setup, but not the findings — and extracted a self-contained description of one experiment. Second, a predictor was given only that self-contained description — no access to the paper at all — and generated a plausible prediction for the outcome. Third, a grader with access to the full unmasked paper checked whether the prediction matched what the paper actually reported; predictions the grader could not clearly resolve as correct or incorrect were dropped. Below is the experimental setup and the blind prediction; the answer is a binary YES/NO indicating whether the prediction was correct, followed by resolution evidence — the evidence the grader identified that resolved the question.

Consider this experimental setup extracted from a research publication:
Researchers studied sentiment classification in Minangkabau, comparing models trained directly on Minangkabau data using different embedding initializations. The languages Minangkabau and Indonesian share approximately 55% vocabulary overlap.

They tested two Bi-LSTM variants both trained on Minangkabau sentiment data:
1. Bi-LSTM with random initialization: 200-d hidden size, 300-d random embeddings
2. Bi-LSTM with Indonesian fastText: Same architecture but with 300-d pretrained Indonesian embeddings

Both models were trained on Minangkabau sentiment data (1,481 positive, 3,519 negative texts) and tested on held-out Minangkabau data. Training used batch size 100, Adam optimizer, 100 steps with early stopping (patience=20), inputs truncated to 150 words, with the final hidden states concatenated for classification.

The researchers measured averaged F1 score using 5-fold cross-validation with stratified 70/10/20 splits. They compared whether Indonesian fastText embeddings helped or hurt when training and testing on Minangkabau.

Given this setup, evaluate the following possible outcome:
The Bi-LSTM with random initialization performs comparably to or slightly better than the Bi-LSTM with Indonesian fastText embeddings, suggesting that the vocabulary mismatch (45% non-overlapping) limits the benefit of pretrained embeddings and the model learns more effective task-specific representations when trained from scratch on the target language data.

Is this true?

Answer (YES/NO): YES